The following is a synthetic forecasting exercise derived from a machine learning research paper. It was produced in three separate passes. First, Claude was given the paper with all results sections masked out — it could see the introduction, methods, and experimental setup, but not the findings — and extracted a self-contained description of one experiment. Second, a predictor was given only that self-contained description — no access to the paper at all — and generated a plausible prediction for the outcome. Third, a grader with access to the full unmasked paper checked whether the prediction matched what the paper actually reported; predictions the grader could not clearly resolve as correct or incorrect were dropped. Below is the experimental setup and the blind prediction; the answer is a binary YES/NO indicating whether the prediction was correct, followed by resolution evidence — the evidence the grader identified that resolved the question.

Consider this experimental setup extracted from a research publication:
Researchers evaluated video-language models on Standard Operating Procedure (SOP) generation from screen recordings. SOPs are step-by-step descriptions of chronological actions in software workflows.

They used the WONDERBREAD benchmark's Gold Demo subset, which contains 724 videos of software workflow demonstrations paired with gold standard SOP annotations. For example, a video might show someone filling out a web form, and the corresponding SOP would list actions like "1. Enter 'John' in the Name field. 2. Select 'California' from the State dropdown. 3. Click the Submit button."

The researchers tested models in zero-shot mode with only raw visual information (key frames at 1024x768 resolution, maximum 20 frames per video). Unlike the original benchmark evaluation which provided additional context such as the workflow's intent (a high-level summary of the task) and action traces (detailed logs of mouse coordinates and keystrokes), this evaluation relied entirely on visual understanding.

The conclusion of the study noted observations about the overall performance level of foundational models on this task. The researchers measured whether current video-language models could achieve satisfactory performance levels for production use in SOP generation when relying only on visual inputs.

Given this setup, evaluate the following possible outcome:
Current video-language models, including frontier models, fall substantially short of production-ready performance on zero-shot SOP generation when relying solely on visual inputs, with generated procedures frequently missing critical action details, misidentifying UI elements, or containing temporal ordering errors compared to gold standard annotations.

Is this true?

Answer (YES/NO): YES